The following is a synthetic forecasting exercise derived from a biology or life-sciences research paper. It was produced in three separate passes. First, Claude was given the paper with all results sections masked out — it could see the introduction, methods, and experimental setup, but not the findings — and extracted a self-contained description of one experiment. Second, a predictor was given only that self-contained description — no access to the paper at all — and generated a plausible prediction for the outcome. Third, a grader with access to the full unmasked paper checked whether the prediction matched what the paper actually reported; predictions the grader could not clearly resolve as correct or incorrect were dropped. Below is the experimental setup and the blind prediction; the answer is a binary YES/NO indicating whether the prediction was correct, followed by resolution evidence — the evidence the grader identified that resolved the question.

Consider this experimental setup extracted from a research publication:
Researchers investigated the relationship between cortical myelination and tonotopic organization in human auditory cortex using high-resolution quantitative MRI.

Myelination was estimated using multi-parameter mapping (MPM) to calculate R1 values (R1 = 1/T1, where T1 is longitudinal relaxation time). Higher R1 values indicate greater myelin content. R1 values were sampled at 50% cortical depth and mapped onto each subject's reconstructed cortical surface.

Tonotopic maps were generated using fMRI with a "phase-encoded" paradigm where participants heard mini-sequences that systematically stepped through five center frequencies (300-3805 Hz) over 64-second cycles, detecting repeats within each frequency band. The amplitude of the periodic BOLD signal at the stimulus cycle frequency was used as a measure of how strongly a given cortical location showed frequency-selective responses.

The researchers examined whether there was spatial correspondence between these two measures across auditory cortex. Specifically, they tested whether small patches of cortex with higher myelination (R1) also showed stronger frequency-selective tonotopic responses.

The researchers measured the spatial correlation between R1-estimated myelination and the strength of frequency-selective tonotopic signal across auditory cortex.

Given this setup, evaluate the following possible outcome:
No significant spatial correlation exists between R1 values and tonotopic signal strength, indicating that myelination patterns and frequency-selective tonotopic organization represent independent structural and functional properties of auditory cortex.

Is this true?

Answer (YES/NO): NO